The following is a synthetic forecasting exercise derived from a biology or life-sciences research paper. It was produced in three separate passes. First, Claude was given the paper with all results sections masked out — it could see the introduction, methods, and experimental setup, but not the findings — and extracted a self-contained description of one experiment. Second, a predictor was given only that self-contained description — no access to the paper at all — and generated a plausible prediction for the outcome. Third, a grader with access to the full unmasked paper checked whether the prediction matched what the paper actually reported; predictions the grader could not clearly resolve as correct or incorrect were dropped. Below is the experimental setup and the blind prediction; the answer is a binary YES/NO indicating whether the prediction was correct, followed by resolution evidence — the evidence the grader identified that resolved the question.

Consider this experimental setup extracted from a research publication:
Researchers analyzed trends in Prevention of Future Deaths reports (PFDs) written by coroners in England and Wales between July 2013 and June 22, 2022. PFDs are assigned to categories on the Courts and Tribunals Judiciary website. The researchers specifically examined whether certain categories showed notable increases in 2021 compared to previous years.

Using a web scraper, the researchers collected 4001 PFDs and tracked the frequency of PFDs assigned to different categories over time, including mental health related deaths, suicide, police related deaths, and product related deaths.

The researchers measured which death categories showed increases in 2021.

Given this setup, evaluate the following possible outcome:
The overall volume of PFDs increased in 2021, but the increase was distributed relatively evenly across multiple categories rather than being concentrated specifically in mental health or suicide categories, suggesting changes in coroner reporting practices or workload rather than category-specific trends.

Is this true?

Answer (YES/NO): NO